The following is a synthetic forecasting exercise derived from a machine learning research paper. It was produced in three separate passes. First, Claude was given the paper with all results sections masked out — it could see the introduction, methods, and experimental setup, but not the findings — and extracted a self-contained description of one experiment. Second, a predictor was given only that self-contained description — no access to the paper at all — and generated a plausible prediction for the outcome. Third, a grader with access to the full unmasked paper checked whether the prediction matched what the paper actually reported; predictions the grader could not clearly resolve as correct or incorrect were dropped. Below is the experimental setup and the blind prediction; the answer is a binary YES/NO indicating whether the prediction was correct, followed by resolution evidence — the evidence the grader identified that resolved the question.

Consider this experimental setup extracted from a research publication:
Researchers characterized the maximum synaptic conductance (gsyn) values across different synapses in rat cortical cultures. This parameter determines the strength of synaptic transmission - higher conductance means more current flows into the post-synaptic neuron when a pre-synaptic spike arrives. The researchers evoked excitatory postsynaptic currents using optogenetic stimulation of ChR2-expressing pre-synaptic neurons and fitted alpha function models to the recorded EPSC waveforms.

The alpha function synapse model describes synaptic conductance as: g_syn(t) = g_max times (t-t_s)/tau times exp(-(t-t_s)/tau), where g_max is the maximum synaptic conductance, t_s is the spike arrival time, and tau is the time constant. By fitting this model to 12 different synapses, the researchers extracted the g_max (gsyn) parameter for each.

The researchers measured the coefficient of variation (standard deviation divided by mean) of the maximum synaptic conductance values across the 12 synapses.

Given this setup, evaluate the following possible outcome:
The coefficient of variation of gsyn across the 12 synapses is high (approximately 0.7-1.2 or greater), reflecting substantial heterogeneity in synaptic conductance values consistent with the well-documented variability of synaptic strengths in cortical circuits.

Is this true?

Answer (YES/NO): YES